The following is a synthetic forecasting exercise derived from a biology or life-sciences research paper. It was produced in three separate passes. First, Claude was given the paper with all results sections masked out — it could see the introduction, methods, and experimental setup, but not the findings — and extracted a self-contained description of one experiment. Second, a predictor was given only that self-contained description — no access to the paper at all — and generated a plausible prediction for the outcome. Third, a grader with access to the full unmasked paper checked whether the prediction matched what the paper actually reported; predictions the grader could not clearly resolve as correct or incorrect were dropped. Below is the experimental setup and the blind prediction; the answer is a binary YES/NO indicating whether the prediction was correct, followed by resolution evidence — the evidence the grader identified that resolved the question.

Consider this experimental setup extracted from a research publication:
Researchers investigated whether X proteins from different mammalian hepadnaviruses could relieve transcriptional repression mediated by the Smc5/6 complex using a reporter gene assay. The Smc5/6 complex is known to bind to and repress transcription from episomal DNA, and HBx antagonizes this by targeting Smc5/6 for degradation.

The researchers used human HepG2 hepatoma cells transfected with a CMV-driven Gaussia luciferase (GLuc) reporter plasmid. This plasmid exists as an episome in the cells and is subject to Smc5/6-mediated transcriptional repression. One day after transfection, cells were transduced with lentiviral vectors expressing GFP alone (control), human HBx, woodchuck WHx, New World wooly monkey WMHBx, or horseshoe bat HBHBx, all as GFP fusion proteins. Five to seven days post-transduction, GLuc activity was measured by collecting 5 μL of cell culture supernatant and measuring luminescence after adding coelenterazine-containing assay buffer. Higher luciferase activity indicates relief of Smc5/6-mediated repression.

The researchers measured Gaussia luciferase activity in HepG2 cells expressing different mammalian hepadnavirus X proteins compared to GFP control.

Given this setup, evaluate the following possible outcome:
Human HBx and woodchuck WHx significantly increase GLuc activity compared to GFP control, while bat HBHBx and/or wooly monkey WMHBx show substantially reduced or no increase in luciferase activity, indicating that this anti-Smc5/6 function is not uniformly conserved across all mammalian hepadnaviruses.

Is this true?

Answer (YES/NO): NO